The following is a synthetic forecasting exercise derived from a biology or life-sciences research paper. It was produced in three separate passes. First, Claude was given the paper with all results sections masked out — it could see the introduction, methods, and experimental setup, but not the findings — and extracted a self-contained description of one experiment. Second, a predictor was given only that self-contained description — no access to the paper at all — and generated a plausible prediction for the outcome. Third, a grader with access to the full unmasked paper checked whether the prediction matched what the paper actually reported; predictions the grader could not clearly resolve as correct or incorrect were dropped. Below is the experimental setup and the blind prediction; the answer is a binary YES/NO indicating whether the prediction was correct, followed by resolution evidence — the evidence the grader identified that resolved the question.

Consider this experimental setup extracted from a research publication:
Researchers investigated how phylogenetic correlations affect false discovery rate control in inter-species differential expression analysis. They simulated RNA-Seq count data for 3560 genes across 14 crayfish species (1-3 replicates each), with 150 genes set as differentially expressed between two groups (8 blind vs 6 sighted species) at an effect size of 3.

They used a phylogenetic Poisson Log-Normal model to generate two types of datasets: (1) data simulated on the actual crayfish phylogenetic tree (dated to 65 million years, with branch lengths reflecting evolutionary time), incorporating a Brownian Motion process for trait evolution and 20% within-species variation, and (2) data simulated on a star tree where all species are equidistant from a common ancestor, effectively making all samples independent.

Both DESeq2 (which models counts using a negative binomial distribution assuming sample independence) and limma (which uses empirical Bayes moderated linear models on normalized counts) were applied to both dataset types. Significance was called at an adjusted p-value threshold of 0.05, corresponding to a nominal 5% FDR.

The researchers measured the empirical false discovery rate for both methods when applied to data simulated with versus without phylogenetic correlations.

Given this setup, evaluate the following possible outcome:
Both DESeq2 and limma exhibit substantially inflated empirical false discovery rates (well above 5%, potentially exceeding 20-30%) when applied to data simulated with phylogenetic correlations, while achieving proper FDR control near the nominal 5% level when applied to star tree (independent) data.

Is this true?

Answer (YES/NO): NO